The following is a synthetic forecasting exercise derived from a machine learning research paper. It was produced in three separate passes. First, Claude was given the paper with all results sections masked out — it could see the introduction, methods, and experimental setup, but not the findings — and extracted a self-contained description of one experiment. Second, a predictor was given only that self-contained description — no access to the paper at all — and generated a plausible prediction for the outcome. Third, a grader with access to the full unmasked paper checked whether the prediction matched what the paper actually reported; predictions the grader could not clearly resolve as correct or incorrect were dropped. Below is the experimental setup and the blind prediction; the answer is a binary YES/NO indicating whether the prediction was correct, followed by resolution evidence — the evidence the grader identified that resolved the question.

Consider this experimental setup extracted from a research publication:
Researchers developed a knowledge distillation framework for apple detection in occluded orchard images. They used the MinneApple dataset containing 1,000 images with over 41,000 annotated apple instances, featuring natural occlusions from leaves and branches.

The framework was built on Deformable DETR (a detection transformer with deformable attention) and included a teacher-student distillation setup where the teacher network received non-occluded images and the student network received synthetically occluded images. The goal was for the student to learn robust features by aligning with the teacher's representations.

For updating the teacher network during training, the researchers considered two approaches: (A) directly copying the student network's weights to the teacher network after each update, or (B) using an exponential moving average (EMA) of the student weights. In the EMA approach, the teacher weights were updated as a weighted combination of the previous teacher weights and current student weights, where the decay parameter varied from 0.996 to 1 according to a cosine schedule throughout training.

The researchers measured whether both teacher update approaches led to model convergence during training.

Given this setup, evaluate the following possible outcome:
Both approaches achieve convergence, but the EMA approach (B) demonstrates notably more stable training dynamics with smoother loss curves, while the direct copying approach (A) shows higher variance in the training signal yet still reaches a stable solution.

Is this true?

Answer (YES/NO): NO